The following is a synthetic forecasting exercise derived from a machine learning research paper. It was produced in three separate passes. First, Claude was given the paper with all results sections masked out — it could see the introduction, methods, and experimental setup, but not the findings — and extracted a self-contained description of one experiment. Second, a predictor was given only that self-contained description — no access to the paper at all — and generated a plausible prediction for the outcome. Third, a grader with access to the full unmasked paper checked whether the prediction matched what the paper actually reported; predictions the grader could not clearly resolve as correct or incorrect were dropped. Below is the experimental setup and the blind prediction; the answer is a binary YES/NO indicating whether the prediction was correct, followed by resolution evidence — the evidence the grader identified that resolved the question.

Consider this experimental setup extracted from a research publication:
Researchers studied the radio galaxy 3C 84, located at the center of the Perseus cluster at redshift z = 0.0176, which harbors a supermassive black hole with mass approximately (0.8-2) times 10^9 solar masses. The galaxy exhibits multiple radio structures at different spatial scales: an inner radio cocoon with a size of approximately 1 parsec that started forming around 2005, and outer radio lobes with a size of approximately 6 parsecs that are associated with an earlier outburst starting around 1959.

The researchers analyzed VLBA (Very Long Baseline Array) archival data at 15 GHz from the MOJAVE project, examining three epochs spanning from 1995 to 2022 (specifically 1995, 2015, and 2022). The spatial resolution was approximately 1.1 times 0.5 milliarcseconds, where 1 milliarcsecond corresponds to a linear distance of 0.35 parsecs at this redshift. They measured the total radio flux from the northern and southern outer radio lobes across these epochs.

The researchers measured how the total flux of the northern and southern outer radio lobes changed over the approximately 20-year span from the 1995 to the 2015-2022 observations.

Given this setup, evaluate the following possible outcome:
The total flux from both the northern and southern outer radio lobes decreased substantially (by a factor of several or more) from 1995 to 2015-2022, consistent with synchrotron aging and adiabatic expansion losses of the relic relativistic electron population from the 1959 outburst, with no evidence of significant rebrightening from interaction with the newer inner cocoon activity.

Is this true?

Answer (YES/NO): YES